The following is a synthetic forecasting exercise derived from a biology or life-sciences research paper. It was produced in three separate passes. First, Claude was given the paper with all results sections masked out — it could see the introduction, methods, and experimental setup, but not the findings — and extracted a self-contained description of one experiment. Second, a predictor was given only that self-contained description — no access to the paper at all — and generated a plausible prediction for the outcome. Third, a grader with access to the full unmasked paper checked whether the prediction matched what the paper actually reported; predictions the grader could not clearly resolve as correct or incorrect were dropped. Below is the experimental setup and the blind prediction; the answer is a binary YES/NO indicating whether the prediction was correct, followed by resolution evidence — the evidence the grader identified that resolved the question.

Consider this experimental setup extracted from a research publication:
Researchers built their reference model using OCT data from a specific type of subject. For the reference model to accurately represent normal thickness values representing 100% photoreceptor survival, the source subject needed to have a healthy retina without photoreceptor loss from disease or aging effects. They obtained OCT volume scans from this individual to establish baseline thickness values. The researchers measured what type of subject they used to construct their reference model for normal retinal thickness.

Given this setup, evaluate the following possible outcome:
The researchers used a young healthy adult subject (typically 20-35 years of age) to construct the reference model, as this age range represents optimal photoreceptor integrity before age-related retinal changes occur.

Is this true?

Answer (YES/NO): YES